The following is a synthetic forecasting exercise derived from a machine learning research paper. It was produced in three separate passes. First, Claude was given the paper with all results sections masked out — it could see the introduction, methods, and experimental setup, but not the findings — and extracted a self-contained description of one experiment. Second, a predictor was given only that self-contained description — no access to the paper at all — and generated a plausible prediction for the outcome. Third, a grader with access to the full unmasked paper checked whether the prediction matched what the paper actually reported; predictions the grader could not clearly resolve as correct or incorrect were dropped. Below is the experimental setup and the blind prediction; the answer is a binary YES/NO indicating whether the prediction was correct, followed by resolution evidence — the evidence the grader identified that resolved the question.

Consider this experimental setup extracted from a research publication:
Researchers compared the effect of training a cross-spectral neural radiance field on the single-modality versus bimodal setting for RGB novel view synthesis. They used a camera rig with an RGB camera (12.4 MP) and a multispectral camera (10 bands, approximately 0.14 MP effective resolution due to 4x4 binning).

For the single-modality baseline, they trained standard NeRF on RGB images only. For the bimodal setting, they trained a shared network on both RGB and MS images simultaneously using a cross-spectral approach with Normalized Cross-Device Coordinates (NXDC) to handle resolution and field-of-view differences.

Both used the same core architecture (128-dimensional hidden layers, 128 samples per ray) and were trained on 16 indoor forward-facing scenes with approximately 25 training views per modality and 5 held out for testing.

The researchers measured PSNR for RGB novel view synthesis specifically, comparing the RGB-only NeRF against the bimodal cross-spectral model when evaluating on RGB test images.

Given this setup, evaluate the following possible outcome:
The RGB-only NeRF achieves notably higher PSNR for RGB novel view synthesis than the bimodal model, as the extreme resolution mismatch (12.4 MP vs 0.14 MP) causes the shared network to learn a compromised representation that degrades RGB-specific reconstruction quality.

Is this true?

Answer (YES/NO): NO